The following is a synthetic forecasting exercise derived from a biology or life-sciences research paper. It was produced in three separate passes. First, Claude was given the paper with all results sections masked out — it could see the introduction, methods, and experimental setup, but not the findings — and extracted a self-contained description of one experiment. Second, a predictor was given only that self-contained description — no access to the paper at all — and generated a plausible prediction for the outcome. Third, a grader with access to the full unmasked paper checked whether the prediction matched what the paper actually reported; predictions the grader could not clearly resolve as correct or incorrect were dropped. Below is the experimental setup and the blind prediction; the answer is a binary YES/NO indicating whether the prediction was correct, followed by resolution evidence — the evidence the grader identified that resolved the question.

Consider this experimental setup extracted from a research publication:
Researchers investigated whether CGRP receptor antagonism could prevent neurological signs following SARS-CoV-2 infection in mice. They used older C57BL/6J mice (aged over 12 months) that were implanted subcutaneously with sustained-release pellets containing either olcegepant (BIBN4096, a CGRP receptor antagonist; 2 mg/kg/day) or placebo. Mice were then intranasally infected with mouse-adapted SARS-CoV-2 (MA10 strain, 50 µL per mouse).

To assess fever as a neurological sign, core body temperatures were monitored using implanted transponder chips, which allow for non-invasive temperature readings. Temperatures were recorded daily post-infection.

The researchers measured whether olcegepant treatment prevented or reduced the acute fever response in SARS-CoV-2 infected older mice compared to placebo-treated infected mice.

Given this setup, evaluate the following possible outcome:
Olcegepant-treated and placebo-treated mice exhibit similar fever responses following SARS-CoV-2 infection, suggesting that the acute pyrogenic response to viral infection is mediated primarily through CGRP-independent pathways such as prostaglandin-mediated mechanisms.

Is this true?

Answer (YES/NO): YES